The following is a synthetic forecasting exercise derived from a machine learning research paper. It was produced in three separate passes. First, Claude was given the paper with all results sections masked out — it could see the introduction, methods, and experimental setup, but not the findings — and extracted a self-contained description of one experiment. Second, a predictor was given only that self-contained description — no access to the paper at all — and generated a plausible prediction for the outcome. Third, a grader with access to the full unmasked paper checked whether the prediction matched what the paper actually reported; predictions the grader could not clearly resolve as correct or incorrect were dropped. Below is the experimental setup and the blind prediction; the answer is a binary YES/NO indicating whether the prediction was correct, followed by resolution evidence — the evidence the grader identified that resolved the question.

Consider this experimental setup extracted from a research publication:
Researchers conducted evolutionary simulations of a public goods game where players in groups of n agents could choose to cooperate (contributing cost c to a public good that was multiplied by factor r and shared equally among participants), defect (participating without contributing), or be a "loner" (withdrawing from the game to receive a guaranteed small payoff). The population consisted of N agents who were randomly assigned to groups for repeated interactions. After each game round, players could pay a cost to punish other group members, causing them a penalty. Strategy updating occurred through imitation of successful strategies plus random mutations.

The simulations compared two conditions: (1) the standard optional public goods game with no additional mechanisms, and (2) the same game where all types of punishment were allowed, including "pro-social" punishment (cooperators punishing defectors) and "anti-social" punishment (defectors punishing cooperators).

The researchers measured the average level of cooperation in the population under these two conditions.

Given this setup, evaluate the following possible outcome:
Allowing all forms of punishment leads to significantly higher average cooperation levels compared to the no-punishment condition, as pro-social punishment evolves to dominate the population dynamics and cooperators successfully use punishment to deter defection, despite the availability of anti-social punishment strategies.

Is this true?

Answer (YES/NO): NO